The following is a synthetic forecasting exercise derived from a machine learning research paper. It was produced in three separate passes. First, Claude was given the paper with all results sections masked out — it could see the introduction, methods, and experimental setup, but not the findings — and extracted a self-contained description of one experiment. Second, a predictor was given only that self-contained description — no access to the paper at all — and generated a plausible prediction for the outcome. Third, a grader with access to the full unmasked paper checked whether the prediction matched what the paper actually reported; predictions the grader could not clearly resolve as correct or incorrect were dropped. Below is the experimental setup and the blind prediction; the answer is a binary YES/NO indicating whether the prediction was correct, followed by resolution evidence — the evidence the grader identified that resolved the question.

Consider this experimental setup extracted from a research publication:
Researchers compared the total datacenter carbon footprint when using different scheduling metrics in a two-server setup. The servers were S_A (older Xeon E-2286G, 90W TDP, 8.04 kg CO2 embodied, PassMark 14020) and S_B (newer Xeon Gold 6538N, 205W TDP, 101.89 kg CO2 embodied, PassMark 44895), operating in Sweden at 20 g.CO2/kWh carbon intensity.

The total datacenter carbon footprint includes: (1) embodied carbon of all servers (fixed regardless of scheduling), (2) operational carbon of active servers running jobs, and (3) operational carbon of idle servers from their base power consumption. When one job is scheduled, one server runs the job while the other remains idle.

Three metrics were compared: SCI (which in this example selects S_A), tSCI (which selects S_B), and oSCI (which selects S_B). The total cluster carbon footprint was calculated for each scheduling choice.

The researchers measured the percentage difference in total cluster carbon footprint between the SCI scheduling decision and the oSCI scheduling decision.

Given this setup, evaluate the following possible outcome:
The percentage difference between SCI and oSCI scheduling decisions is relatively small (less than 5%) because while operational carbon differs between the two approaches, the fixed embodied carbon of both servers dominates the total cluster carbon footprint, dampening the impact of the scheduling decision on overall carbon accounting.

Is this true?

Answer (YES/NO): NO